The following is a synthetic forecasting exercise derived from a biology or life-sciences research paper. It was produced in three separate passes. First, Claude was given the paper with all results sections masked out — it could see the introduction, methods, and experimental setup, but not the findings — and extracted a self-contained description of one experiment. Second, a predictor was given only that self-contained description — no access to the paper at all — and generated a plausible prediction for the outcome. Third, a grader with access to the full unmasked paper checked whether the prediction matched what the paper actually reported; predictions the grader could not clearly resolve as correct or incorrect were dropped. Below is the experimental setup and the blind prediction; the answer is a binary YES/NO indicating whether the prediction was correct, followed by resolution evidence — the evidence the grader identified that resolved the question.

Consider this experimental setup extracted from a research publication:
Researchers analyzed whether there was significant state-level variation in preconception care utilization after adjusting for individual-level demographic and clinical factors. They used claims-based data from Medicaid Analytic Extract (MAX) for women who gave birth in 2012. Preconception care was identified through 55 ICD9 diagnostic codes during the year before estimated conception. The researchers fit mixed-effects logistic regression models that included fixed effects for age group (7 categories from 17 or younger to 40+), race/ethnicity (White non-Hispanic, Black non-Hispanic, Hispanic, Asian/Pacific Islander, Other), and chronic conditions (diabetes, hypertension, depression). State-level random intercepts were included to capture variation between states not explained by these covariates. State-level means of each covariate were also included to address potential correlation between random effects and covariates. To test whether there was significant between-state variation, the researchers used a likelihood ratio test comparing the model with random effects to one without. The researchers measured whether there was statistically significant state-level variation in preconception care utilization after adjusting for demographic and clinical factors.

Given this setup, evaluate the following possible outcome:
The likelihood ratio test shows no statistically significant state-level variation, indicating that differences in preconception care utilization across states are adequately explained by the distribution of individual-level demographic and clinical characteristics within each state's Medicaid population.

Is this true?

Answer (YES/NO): NO